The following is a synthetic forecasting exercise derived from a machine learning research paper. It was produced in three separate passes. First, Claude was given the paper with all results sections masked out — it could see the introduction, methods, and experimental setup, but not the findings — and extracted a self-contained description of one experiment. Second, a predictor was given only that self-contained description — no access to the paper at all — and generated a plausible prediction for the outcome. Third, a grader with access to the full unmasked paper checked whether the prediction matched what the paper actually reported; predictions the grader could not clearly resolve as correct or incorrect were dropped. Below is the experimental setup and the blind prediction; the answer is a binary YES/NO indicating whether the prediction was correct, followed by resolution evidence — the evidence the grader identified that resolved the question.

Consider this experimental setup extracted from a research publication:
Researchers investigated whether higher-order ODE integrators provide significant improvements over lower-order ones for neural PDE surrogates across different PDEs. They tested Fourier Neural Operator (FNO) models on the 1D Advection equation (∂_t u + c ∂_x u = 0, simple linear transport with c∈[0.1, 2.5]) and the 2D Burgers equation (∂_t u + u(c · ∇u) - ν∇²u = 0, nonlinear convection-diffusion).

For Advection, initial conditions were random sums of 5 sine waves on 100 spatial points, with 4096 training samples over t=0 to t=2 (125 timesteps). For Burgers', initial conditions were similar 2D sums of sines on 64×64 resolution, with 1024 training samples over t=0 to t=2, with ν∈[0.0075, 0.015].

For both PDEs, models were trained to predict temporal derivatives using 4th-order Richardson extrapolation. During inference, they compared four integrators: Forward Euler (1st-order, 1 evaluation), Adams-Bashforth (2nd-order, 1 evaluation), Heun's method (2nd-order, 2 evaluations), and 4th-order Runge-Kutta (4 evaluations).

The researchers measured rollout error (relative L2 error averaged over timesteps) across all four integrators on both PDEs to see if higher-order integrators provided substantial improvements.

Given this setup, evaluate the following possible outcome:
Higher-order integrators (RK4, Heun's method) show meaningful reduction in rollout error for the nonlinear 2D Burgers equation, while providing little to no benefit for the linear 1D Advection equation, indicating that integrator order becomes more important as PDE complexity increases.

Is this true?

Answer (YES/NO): NO